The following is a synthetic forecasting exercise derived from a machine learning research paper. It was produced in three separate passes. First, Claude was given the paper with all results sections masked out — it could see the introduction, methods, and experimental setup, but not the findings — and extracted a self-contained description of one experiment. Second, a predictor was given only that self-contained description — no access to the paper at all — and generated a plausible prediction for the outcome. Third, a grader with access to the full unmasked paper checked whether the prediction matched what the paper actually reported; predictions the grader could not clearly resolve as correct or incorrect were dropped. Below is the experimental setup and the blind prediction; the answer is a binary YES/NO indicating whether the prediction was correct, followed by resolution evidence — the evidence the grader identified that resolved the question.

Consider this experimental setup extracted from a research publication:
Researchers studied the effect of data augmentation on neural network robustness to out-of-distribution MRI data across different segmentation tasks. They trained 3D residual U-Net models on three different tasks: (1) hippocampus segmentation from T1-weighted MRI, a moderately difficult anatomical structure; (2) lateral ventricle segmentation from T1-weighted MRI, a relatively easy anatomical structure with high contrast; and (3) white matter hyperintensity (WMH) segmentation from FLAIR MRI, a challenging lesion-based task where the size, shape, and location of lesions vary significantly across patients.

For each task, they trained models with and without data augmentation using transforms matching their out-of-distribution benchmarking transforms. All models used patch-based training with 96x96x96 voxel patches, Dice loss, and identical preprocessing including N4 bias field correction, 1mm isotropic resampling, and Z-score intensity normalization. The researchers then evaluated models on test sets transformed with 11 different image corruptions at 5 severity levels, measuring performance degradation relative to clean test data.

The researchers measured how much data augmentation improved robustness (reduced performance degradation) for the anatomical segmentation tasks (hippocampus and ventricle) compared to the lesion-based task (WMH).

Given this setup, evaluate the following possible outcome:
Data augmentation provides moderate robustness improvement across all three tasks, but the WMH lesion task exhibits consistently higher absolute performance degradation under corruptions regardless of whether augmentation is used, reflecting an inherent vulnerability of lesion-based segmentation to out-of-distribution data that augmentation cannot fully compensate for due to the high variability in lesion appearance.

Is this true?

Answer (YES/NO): NO